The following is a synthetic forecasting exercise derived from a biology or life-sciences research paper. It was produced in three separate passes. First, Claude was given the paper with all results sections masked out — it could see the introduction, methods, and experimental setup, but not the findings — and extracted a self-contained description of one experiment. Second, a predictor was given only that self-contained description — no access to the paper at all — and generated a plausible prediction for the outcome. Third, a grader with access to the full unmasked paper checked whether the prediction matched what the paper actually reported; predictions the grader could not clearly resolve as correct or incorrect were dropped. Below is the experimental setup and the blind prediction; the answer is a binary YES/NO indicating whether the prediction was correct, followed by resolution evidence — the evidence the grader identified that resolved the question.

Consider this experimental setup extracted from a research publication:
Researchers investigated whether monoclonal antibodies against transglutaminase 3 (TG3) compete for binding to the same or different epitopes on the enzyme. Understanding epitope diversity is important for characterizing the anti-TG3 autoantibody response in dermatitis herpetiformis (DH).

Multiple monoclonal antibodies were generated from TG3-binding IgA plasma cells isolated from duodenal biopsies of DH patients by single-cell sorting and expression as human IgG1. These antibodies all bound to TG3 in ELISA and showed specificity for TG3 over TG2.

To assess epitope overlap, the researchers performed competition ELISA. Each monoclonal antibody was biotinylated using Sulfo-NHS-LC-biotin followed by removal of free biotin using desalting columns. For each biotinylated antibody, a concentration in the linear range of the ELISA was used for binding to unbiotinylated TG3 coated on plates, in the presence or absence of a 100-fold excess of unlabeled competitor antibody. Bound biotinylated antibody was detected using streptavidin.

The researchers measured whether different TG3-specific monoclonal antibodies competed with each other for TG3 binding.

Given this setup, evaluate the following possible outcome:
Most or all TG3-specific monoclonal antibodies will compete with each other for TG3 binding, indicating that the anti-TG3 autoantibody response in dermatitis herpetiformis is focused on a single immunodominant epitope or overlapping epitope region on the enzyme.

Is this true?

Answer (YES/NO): NO